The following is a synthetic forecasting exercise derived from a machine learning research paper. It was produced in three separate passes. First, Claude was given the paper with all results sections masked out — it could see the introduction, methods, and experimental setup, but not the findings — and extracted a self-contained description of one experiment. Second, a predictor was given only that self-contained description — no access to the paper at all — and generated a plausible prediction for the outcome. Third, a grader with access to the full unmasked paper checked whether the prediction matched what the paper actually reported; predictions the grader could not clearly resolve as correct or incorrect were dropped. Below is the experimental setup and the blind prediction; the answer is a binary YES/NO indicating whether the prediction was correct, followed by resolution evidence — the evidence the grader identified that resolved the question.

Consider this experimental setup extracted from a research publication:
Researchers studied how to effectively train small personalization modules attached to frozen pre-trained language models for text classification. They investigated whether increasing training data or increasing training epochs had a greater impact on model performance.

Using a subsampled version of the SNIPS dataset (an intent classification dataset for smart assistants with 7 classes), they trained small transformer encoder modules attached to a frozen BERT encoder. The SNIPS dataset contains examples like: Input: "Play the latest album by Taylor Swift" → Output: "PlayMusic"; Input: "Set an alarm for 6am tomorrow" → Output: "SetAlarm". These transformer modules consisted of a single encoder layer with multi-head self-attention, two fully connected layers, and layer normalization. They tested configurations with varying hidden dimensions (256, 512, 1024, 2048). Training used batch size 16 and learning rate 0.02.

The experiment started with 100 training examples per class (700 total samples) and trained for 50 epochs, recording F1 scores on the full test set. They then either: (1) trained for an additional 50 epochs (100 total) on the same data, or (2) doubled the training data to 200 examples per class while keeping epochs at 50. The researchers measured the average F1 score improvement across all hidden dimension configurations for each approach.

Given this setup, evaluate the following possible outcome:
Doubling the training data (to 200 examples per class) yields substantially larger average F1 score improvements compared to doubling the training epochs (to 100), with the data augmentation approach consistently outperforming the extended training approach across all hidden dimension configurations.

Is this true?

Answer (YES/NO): YES